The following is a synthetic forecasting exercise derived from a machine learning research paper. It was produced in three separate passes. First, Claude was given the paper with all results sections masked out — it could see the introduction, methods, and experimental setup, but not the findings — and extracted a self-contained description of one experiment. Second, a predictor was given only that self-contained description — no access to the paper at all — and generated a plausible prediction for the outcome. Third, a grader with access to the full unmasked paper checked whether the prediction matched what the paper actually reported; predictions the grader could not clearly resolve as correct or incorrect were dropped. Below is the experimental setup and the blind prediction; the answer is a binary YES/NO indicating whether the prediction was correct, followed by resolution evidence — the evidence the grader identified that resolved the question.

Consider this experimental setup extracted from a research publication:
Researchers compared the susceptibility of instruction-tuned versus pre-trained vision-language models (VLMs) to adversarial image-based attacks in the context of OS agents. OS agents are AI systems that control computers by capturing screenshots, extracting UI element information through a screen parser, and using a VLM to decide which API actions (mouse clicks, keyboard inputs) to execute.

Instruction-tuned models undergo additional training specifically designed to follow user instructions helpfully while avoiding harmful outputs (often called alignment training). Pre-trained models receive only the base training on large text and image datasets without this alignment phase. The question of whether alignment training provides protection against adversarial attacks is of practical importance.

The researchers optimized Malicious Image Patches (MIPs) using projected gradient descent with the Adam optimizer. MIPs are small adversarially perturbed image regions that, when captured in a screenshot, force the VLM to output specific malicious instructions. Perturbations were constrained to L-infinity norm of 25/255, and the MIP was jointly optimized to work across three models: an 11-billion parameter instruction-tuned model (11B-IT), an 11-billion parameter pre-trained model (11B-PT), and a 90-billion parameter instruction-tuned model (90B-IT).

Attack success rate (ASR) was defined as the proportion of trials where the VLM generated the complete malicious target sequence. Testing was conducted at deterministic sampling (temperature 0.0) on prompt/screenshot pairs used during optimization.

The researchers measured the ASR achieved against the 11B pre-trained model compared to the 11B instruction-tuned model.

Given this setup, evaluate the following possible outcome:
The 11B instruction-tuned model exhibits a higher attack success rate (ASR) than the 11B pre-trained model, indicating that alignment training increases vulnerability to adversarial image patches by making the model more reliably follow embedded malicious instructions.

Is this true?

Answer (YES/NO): NO